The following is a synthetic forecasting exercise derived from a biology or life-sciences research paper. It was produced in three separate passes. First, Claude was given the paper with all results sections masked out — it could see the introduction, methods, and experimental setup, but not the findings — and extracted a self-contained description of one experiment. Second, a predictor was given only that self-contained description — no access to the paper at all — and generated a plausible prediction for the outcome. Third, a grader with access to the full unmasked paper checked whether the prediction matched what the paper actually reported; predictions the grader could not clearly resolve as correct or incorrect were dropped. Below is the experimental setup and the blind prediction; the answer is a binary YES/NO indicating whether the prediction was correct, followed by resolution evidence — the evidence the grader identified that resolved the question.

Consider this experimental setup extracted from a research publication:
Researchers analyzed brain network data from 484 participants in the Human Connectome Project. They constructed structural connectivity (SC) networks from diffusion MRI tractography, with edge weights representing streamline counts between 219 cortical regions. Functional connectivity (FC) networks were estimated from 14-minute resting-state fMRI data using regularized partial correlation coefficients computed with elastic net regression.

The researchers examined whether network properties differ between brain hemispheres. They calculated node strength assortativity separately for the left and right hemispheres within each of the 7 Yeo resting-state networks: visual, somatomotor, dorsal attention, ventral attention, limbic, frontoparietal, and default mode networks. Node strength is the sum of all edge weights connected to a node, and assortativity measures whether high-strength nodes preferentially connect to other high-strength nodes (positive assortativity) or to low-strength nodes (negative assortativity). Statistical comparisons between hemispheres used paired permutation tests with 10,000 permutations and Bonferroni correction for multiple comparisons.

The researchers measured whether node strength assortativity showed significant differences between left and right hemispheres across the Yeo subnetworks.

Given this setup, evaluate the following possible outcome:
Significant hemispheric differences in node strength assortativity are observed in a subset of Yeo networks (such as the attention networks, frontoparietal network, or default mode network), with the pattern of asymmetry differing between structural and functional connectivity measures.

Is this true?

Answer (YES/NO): NO